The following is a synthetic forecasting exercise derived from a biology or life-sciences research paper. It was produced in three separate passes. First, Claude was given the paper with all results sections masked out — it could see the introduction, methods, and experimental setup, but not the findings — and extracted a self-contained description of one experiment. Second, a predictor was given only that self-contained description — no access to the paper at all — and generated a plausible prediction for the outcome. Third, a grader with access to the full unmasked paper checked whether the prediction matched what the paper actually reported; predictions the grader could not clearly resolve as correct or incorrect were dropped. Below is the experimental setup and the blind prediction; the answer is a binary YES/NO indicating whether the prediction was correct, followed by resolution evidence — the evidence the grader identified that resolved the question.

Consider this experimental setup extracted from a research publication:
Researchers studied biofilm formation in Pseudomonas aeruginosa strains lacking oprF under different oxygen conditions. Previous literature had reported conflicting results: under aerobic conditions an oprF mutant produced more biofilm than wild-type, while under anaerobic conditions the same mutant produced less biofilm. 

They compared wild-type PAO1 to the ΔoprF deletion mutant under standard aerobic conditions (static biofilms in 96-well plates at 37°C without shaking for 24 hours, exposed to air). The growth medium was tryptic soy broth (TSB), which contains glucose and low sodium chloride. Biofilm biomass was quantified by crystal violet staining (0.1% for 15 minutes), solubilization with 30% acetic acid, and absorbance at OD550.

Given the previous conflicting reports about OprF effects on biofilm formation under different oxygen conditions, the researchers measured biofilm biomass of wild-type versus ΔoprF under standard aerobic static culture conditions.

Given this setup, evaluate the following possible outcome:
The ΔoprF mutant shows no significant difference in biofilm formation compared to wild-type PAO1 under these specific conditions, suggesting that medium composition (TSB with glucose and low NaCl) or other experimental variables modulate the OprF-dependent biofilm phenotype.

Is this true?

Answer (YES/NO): NO